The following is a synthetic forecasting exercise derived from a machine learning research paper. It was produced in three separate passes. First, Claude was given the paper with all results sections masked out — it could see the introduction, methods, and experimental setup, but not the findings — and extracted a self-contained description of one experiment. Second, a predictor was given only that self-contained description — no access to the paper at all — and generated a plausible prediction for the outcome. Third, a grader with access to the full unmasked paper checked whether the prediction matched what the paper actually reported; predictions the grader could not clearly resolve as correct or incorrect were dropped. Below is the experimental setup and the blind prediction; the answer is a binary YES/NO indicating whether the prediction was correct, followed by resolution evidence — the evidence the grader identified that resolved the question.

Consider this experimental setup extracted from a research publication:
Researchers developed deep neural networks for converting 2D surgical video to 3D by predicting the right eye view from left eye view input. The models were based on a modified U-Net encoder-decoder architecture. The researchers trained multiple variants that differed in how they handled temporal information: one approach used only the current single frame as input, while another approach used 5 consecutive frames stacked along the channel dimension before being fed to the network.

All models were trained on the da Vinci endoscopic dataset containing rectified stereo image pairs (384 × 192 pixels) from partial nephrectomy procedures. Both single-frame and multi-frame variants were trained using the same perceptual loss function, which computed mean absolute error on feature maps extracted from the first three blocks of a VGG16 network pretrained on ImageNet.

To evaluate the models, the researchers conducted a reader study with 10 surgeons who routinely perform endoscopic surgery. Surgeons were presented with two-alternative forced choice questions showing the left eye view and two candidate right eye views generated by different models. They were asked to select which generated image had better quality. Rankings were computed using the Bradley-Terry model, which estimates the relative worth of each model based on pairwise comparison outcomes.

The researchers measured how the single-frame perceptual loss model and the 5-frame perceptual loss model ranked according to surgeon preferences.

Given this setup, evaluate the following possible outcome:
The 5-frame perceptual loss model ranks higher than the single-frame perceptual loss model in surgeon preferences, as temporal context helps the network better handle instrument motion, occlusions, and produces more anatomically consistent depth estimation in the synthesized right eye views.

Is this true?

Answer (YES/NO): YES